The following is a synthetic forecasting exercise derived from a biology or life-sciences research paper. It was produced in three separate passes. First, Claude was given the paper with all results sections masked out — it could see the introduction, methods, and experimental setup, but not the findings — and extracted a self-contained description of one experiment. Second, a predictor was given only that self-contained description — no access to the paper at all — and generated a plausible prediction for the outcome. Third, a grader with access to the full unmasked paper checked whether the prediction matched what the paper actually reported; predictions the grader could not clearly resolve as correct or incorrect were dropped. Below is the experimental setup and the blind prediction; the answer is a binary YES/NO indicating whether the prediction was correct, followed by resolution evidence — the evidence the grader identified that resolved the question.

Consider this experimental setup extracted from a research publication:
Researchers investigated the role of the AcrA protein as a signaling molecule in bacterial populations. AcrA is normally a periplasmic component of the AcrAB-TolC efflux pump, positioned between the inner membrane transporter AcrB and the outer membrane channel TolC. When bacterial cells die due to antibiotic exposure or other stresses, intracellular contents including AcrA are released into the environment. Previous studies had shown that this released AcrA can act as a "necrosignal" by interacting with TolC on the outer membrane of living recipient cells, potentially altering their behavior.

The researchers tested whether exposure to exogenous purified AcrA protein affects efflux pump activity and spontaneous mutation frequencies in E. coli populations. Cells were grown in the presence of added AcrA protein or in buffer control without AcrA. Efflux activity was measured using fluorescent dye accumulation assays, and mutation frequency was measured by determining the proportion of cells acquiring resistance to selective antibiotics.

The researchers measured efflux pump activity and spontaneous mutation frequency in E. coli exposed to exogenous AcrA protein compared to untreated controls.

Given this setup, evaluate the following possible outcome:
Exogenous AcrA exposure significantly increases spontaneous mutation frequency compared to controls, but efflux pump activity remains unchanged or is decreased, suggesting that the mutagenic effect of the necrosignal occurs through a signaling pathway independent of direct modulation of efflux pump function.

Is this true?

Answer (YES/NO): NO